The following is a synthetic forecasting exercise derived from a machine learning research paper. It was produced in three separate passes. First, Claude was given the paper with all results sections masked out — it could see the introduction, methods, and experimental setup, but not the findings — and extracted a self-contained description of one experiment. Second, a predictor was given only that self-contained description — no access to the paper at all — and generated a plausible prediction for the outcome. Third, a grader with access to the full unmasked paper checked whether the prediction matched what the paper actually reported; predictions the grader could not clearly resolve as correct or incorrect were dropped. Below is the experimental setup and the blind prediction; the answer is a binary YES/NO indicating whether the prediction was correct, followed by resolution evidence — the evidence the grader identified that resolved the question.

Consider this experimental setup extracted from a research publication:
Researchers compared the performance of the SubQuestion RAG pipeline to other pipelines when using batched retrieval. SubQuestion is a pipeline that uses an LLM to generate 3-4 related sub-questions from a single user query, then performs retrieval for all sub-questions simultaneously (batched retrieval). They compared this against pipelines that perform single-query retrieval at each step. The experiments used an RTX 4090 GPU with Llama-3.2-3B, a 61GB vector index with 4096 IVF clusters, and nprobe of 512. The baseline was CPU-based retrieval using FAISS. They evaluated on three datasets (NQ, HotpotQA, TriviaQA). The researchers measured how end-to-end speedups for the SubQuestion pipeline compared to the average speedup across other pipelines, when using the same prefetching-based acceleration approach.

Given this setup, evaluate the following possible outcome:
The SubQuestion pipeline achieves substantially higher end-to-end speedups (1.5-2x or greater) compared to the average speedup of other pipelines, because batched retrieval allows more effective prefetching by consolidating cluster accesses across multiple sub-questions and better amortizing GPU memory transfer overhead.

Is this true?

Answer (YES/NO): NO